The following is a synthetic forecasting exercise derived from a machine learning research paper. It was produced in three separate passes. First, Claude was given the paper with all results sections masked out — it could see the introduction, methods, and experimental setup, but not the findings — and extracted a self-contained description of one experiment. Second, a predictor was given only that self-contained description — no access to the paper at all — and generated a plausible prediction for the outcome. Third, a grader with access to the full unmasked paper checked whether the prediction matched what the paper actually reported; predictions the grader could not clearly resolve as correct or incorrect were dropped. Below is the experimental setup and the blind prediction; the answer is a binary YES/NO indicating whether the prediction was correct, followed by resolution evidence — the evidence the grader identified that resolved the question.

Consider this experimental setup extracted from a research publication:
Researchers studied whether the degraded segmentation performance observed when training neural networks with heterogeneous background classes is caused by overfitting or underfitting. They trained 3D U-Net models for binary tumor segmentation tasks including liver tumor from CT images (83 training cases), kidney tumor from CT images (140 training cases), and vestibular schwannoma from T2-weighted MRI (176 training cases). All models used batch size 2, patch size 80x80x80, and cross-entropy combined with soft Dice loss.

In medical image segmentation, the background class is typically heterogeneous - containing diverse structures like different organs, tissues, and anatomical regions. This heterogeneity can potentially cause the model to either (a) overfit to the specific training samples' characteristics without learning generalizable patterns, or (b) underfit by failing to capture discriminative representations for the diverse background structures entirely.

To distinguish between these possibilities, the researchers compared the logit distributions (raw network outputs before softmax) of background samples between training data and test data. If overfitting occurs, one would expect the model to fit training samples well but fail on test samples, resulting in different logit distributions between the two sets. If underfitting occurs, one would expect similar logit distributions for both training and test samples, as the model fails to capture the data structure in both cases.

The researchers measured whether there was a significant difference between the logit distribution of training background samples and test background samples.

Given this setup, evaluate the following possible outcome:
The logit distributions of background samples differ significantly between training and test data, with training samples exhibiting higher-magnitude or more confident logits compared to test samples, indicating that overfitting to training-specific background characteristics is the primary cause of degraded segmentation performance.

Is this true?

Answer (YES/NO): NO